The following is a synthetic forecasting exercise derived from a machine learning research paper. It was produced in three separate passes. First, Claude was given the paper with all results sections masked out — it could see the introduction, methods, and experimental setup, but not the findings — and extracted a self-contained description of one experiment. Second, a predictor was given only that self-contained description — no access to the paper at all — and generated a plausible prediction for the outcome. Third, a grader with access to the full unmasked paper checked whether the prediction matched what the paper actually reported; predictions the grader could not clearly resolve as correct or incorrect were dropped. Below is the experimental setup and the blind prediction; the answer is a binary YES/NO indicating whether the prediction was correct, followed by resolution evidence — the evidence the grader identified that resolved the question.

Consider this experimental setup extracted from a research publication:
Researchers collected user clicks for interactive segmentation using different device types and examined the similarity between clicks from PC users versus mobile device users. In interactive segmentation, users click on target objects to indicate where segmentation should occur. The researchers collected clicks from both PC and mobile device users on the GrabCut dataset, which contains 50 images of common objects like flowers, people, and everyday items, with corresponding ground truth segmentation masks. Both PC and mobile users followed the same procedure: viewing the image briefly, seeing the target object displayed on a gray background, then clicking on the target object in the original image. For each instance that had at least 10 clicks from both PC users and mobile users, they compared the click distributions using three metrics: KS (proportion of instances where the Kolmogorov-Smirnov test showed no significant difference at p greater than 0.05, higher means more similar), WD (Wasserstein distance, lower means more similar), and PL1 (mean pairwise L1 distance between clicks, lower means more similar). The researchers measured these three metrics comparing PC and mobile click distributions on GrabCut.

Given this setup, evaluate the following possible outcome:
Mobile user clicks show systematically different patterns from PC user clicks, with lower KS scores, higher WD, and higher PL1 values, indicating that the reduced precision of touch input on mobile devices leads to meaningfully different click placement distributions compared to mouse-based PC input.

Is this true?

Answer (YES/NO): NO